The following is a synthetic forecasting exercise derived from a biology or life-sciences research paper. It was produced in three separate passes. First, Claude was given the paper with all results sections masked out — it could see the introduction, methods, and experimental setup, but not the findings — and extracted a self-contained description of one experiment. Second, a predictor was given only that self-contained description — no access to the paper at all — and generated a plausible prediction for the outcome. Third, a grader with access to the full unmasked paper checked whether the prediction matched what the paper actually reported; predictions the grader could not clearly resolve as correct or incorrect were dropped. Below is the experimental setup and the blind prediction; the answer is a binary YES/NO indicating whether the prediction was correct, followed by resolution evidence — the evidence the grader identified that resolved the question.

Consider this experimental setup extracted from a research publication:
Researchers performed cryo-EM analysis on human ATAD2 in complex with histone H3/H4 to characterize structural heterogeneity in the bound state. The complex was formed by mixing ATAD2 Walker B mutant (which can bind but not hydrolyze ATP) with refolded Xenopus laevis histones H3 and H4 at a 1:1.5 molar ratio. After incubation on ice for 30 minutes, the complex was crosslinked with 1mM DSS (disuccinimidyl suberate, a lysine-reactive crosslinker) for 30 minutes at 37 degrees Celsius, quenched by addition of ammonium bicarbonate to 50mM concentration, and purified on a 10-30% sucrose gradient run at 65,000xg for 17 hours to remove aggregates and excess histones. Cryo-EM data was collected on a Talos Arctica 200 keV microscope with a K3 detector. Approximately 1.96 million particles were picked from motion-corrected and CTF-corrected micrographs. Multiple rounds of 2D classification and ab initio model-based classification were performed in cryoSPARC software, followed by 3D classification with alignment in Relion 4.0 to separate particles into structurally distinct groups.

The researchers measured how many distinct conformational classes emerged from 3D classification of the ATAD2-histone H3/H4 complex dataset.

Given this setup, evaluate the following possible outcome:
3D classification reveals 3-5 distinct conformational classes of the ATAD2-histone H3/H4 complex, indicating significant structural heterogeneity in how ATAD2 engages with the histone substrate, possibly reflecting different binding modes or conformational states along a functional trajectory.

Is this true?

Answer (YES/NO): NO